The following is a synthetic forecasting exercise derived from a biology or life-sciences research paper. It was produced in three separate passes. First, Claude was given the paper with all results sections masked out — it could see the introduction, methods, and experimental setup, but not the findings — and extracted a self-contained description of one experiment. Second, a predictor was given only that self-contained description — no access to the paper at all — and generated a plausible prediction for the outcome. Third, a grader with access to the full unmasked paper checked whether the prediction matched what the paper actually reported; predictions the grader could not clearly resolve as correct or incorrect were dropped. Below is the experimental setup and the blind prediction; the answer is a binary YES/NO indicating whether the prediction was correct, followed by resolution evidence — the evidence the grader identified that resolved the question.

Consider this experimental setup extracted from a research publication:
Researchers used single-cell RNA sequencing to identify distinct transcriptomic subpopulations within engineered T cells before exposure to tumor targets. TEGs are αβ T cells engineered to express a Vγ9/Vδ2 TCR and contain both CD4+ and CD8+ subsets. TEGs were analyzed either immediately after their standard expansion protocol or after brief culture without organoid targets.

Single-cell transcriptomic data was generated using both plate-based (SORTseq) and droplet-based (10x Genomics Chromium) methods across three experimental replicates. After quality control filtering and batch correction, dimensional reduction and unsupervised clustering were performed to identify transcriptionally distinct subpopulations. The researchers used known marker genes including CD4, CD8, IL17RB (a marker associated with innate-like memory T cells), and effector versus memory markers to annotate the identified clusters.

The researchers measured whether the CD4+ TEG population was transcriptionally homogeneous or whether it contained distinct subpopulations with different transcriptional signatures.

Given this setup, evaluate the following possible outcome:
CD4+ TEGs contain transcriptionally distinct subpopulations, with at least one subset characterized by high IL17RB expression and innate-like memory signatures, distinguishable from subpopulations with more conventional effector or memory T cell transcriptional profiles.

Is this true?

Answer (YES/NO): YES